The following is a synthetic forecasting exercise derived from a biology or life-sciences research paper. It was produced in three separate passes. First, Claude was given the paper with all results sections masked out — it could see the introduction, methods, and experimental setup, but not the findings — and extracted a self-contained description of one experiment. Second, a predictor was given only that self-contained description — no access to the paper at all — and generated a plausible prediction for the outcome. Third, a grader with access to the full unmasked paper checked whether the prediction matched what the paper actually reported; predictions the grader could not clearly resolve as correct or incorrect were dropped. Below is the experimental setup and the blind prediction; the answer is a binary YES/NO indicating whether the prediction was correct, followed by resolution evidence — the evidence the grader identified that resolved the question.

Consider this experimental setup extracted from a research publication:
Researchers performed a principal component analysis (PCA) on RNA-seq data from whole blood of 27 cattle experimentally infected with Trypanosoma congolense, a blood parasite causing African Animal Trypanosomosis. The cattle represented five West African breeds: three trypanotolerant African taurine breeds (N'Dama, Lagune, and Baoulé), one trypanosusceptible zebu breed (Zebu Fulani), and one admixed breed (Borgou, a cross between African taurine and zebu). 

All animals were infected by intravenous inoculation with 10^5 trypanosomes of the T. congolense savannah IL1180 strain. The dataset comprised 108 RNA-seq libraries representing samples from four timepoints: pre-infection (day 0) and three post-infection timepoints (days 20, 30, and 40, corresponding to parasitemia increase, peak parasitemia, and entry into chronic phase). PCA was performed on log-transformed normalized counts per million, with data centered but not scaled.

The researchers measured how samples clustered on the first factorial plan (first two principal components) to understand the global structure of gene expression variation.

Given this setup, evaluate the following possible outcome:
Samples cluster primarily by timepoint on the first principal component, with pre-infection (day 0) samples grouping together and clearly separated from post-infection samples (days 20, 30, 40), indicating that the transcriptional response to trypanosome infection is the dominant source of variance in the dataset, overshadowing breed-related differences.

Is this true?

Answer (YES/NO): YES